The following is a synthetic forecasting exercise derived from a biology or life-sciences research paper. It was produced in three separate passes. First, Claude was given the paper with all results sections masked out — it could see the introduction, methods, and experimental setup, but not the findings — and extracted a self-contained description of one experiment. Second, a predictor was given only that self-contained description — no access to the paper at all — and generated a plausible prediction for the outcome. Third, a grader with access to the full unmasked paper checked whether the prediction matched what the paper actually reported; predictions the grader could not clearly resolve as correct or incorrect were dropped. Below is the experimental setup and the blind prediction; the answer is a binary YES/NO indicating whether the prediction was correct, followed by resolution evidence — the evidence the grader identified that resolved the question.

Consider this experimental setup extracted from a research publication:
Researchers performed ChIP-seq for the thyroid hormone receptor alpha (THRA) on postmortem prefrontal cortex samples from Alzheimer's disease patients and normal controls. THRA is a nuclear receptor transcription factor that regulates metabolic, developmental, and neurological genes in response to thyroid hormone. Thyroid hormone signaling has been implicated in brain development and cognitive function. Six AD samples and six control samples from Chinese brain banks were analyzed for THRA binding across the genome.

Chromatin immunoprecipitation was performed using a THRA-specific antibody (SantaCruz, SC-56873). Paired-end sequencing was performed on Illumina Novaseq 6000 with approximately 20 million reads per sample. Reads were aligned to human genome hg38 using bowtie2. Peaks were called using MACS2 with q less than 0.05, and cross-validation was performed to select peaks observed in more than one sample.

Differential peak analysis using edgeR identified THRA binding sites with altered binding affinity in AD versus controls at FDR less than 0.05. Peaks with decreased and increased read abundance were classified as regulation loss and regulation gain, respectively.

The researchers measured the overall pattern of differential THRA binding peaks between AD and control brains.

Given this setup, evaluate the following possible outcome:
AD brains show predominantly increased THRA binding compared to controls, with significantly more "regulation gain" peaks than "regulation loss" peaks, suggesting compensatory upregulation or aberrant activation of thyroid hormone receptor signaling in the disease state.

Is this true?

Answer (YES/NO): NO